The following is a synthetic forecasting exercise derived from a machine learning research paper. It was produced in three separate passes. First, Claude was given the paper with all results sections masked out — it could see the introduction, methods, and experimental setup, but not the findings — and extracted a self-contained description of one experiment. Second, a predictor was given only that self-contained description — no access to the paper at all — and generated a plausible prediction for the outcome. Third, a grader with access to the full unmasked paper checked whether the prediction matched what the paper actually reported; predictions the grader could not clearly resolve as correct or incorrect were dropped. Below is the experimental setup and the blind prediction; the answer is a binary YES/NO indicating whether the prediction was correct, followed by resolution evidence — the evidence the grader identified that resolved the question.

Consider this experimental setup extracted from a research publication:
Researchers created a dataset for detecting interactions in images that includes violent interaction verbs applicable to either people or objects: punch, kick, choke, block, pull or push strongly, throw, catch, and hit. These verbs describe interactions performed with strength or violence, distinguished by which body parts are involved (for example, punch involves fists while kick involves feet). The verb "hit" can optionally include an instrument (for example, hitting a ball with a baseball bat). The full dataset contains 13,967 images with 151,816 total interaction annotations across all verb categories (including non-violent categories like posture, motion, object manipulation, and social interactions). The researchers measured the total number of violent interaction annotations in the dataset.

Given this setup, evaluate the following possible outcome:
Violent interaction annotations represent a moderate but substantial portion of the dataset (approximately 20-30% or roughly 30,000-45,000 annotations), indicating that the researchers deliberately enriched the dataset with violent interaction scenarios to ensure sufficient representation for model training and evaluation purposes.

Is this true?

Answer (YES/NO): NO